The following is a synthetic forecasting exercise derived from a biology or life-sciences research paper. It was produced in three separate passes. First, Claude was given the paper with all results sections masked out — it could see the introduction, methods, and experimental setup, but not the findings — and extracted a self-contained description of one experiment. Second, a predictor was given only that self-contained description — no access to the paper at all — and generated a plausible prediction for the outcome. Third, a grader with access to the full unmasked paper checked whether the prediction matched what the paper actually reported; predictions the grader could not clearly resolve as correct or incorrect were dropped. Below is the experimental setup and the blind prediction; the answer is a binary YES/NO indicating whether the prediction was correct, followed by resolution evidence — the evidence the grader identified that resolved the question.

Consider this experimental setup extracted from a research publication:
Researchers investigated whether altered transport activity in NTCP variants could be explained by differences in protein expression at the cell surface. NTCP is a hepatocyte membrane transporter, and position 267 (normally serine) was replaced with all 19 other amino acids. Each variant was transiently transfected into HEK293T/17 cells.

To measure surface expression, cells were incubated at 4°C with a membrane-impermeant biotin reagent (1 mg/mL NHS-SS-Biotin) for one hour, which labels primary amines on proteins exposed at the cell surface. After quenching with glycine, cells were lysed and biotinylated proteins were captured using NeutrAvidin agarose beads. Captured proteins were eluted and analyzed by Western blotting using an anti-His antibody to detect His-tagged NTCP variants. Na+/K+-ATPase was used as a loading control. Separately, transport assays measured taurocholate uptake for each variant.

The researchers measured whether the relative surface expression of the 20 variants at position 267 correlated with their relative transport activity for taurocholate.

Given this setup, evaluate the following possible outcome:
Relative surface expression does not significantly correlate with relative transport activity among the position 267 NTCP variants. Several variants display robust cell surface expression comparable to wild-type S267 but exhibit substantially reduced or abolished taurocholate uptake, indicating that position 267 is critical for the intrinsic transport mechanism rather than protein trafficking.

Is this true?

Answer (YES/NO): YES